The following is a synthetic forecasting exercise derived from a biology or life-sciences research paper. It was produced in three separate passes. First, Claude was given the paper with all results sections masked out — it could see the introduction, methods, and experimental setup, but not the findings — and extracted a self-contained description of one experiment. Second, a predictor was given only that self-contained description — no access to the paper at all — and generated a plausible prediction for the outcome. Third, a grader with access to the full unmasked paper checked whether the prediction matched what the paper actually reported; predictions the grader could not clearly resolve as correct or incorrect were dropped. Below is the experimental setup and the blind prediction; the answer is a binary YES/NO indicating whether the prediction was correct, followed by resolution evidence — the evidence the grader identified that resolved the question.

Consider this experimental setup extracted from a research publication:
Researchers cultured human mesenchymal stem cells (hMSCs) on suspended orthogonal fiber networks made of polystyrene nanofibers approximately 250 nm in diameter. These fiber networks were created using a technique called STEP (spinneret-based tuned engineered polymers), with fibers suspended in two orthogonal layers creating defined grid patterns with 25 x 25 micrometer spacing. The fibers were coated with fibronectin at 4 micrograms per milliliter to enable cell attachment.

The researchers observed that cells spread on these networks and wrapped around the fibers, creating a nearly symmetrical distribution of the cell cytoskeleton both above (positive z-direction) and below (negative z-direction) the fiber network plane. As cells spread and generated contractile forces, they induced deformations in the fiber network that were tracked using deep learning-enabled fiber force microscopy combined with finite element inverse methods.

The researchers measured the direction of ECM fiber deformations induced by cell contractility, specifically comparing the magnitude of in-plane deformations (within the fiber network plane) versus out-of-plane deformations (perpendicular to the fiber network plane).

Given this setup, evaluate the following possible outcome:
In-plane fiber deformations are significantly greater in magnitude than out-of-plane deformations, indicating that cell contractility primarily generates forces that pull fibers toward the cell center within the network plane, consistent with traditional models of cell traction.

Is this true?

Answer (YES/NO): NO